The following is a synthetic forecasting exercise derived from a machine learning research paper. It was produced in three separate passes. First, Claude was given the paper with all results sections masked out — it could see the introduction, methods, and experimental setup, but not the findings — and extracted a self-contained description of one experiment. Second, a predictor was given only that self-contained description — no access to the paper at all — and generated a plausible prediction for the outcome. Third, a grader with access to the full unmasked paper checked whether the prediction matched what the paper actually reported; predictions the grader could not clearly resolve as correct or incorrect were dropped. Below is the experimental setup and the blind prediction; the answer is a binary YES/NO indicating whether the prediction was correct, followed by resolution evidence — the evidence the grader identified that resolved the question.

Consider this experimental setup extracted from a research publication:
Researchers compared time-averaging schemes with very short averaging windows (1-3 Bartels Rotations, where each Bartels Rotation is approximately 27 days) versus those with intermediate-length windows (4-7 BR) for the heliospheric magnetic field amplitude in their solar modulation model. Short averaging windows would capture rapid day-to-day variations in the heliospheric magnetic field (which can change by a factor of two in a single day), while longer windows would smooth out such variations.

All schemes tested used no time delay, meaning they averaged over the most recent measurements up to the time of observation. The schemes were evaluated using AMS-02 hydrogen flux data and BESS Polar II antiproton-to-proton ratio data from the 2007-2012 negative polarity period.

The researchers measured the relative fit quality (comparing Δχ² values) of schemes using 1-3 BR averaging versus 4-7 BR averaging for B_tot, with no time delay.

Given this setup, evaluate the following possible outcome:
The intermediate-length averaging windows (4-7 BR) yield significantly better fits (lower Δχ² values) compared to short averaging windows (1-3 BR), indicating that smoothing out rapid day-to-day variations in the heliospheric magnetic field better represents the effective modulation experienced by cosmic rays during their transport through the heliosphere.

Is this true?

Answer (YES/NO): YES